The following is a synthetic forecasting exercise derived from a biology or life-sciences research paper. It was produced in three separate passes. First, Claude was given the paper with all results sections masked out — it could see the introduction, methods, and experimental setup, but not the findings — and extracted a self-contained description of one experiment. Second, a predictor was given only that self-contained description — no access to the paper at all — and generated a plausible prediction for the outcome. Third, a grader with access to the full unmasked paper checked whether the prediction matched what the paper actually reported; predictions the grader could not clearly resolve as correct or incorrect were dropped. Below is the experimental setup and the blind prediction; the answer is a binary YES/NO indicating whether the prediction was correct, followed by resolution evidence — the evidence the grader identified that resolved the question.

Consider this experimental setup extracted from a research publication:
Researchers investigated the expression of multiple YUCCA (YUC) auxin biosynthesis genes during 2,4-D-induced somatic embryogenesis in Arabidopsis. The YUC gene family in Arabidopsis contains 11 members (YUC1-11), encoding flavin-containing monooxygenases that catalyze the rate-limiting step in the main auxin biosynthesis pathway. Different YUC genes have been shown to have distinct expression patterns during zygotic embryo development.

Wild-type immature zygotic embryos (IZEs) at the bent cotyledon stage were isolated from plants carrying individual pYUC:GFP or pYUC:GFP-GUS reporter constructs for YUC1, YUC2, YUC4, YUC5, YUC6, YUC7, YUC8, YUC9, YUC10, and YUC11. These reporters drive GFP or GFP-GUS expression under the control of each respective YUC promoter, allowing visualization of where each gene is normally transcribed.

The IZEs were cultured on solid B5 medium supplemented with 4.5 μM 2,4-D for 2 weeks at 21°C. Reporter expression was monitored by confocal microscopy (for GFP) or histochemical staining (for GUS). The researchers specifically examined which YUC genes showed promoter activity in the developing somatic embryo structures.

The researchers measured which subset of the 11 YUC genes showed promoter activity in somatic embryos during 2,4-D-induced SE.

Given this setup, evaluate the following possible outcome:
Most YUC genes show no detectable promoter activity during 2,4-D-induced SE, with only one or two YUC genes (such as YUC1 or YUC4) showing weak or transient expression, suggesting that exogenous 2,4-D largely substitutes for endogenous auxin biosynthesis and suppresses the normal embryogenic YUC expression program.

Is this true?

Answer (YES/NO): NO